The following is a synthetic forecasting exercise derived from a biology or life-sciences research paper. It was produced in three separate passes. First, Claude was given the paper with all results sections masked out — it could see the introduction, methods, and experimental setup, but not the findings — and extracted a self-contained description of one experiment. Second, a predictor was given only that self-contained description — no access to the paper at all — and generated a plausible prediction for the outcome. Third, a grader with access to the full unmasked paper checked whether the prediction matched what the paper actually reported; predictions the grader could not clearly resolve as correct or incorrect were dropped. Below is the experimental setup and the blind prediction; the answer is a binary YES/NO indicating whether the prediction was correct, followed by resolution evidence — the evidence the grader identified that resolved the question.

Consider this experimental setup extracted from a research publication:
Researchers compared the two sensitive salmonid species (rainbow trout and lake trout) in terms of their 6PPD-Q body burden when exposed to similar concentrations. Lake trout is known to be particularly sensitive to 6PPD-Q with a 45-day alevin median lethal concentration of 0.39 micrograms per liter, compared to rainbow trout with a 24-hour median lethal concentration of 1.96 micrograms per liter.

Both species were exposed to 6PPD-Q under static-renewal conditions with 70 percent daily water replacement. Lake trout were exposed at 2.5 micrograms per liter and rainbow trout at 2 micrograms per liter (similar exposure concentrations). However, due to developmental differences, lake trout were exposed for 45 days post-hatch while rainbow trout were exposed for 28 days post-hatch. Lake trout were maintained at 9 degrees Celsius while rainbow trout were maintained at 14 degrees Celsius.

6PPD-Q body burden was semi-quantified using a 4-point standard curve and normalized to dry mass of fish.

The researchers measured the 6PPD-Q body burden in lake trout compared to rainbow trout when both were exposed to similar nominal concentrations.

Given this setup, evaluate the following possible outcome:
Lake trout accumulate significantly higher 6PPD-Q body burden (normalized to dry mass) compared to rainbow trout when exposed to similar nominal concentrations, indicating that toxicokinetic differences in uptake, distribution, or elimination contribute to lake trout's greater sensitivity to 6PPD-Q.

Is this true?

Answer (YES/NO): NO